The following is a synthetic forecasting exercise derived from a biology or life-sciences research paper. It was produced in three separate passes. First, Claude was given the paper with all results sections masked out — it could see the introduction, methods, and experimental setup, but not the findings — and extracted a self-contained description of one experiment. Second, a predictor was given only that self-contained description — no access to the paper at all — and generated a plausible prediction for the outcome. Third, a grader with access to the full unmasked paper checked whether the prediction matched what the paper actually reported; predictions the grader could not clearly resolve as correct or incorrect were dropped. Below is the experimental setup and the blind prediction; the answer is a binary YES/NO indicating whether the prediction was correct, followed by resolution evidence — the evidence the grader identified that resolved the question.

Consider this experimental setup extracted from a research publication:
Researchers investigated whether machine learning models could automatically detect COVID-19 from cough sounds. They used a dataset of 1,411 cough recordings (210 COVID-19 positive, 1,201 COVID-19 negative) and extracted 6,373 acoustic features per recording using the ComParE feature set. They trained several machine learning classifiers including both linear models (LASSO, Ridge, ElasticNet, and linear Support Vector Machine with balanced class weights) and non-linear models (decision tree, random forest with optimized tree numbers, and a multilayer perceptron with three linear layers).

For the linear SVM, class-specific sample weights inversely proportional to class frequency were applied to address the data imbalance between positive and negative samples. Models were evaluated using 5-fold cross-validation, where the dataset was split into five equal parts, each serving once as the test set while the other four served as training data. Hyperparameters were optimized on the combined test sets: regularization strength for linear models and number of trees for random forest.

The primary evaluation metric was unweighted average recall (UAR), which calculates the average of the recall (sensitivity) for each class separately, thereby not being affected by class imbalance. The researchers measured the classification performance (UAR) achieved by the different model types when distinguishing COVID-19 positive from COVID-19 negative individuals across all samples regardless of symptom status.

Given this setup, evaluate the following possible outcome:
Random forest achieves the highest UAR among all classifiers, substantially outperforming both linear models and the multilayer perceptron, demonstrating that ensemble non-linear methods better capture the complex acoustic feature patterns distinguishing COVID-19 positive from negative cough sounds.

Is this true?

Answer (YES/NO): NO